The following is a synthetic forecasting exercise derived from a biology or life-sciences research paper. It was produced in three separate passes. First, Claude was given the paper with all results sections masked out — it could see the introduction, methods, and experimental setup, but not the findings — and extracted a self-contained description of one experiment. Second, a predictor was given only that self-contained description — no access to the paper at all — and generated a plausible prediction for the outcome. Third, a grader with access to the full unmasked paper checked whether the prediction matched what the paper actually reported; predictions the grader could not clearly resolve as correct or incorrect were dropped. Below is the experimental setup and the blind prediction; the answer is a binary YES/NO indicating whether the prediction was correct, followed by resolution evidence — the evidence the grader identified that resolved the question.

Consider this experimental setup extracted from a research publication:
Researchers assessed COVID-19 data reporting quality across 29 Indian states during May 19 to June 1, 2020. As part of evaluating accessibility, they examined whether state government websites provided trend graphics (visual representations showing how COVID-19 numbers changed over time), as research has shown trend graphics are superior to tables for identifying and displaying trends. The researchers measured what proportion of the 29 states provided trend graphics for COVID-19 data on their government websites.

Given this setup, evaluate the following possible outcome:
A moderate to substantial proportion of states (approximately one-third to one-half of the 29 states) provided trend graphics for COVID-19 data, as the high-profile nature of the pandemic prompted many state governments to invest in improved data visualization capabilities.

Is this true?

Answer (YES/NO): NO